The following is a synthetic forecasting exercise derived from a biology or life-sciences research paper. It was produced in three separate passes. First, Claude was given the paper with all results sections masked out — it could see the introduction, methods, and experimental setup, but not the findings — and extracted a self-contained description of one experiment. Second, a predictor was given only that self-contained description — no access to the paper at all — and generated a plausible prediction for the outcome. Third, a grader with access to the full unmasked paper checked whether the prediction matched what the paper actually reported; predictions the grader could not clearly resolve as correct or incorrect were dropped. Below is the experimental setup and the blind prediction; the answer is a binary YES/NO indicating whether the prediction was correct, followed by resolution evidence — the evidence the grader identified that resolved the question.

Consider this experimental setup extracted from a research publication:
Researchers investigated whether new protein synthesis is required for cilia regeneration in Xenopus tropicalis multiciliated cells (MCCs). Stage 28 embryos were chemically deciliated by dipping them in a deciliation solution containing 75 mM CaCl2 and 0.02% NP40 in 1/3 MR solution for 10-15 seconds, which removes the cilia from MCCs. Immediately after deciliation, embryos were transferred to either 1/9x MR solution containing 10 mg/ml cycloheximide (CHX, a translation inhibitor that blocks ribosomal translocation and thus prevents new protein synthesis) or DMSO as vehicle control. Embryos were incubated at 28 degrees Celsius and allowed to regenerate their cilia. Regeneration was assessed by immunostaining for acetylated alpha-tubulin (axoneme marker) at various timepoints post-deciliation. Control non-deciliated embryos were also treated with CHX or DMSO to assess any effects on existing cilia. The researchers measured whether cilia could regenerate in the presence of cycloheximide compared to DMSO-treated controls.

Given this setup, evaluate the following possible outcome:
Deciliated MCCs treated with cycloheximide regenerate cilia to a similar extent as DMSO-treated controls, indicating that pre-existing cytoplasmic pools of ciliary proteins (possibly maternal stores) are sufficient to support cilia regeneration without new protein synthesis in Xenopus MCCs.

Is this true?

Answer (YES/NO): NO